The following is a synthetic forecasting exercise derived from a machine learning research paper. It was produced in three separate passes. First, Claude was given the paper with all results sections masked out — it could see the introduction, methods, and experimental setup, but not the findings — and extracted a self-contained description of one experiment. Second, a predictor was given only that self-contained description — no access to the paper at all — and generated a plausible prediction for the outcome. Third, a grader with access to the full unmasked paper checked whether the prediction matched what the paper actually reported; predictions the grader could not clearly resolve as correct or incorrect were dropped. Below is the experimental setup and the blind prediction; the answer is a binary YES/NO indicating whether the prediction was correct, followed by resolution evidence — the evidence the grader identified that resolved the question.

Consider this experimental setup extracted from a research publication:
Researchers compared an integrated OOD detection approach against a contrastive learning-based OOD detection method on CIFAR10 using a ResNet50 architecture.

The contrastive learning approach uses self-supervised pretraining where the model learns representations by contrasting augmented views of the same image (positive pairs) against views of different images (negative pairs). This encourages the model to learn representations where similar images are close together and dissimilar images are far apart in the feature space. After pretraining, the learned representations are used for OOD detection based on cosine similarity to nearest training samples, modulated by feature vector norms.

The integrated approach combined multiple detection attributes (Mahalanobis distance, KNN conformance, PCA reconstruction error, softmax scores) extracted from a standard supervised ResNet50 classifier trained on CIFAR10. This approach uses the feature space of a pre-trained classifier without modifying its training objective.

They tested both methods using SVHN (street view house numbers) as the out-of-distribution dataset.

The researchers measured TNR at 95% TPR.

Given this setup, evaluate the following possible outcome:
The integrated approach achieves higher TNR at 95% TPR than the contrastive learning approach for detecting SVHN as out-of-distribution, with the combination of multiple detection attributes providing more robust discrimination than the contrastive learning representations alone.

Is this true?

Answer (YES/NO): NO